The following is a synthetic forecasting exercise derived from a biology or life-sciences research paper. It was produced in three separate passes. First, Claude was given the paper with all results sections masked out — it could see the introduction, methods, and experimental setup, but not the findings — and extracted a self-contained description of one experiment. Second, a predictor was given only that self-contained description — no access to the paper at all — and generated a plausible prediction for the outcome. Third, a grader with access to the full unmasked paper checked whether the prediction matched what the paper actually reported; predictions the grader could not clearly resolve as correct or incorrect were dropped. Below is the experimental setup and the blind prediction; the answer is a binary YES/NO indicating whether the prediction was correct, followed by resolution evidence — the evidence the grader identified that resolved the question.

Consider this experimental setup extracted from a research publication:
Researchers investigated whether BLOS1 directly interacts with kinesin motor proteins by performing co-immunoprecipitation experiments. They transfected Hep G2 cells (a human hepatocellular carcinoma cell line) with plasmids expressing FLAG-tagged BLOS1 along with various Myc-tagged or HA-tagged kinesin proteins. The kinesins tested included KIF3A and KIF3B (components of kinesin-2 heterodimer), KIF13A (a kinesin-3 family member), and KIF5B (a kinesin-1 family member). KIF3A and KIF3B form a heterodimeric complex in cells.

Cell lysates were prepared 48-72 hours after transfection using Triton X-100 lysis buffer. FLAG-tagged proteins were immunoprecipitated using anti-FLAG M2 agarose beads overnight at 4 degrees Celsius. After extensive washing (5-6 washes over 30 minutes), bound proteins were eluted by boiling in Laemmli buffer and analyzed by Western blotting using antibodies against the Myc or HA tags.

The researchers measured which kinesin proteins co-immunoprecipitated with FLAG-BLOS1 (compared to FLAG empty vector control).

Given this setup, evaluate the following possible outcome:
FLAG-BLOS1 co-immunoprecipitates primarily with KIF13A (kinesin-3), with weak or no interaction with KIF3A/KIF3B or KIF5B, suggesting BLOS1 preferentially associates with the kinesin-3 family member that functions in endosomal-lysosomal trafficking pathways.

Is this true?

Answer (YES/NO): NO